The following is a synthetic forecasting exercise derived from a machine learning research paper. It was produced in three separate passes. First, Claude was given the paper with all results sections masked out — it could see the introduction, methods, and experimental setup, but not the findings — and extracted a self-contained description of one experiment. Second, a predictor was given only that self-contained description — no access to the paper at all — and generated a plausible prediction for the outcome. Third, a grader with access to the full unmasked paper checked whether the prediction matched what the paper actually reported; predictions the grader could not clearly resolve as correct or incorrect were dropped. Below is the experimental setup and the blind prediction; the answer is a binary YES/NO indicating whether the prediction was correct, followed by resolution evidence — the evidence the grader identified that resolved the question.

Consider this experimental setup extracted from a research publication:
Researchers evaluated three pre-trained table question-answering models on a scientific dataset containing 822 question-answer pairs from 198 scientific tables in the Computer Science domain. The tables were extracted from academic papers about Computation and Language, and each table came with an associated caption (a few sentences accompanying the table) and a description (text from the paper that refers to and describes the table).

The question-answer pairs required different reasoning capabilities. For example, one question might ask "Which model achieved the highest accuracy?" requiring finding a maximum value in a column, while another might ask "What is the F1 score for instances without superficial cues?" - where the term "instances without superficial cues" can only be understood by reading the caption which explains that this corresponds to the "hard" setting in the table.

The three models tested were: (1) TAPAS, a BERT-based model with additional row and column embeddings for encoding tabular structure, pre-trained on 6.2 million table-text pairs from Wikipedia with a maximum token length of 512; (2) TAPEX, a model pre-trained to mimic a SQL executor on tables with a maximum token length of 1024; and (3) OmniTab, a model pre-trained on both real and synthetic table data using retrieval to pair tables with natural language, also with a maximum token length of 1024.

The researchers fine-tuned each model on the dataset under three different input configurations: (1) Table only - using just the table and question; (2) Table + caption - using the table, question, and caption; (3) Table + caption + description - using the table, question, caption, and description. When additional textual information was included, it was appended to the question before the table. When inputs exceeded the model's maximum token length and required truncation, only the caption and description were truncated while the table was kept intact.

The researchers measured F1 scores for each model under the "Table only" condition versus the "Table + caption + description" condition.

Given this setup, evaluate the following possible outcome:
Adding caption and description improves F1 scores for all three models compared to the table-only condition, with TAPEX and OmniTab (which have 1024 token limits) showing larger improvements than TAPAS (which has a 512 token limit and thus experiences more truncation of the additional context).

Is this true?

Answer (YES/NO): NO